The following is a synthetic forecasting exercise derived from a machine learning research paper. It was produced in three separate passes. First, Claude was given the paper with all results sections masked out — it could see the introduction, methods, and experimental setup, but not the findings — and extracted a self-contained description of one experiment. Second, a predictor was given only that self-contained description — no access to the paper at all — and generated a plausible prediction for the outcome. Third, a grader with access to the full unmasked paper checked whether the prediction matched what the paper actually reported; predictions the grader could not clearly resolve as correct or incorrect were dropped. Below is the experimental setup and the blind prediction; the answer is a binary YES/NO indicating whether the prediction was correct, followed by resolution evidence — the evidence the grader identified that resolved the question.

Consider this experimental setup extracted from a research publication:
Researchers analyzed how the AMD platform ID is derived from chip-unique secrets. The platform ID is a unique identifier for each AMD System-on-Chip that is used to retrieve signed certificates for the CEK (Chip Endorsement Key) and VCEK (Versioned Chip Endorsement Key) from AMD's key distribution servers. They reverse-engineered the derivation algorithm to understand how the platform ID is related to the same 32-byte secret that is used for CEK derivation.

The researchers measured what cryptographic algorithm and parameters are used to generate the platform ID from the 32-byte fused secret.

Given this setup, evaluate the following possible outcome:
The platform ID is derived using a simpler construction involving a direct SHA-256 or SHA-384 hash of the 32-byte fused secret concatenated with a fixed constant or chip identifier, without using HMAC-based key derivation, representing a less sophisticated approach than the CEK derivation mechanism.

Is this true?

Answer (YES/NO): NO